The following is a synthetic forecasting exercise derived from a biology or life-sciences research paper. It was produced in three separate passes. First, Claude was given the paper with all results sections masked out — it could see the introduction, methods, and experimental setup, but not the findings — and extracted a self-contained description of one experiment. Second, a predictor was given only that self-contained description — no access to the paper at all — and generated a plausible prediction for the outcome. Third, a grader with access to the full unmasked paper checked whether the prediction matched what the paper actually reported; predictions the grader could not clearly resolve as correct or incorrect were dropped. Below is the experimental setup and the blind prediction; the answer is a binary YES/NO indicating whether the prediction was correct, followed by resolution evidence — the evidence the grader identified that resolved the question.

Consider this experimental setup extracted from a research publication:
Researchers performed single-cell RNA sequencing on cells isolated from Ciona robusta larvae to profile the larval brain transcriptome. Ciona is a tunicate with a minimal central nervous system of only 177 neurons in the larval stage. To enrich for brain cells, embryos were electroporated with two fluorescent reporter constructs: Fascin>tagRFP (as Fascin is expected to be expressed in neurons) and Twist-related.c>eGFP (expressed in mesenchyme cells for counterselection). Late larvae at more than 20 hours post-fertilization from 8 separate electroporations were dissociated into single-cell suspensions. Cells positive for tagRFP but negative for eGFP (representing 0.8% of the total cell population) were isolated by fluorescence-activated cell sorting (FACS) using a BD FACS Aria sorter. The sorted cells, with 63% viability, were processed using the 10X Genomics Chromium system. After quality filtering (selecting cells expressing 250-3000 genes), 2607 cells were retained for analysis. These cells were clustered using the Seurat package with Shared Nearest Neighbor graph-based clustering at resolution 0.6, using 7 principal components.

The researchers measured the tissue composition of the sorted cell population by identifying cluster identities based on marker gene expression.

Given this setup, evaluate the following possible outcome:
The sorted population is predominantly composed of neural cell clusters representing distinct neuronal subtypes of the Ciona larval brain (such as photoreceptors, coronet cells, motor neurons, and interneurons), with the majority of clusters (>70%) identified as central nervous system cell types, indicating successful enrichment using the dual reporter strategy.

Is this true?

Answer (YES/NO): NO